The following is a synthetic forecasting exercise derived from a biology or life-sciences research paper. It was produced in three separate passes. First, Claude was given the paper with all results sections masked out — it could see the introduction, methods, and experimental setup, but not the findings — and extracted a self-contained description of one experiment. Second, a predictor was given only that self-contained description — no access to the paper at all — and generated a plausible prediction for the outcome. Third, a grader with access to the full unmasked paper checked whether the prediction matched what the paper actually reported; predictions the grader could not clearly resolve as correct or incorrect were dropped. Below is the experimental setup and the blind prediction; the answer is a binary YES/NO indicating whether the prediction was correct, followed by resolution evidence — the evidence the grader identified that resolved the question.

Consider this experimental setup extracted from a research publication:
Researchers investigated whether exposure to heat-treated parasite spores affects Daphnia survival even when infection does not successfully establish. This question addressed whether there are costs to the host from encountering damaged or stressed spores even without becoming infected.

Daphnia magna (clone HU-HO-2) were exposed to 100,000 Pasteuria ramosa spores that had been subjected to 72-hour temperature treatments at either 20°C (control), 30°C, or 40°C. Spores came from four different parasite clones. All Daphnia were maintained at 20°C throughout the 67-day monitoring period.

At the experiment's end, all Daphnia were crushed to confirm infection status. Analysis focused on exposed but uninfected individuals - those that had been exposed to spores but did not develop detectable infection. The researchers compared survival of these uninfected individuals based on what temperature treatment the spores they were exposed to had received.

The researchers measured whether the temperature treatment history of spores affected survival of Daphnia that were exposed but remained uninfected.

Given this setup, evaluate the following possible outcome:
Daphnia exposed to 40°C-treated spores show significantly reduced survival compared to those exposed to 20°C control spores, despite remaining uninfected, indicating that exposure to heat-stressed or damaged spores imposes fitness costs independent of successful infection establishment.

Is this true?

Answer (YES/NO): NO